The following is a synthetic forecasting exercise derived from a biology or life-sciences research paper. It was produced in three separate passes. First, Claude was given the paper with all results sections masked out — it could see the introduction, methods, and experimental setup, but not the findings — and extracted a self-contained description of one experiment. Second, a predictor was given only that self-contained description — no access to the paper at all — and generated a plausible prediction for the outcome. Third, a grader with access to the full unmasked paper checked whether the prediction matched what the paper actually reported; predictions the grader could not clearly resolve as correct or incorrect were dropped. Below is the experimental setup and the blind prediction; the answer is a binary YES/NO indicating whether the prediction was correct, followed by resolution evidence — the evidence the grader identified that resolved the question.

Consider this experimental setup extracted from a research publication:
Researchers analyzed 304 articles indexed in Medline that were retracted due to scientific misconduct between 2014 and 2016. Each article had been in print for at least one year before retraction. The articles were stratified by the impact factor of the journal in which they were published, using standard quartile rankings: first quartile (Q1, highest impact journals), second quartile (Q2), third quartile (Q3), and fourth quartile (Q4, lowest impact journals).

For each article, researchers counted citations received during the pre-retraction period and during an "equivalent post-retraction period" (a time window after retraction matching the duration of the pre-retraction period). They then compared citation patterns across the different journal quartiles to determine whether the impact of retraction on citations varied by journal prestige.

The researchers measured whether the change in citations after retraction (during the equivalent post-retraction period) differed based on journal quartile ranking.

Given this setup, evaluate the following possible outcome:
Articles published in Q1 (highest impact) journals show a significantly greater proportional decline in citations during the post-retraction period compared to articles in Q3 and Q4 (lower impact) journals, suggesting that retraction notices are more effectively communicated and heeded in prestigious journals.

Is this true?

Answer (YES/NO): YES